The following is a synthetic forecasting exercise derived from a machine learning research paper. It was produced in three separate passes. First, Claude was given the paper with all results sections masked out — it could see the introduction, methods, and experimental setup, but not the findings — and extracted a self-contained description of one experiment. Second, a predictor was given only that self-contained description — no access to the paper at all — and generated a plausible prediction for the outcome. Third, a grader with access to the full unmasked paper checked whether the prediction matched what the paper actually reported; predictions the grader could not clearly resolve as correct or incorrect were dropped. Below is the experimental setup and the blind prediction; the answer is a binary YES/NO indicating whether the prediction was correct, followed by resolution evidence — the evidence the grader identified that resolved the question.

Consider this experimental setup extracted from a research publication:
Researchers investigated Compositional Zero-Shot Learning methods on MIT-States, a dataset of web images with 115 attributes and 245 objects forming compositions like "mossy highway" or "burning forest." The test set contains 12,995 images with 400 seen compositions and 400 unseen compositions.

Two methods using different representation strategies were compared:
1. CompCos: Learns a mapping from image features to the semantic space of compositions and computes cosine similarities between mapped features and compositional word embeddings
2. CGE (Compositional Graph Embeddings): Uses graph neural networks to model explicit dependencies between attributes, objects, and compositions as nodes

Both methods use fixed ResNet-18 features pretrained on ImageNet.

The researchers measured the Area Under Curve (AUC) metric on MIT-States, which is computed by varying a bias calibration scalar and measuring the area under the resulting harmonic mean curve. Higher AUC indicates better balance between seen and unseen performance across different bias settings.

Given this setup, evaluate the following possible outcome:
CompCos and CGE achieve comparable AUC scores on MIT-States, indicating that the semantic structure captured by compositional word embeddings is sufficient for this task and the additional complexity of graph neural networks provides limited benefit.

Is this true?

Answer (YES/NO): NO